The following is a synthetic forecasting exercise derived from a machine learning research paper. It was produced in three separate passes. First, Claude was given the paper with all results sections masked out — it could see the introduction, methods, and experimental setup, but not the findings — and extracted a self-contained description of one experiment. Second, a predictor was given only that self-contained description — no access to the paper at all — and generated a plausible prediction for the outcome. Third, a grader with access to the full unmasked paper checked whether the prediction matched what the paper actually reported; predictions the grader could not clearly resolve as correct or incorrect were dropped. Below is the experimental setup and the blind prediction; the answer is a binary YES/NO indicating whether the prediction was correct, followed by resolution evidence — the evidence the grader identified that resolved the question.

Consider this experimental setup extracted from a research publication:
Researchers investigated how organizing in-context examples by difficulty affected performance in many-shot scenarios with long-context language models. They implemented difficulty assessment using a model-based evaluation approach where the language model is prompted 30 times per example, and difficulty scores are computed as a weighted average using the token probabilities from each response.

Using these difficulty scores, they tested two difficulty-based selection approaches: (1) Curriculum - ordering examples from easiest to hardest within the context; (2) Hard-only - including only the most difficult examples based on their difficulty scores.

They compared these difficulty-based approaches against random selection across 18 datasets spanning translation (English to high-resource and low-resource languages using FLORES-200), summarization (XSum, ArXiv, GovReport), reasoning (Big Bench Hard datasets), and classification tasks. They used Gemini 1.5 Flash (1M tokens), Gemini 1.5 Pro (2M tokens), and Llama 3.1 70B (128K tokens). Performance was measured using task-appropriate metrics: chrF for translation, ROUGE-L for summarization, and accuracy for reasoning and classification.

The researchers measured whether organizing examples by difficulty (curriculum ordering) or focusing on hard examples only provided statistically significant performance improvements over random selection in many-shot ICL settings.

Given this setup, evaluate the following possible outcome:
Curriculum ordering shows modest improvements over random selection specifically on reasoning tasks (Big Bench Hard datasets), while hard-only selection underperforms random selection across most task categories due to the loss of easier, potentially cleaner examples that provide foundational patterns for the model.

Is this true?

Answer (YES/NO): NO